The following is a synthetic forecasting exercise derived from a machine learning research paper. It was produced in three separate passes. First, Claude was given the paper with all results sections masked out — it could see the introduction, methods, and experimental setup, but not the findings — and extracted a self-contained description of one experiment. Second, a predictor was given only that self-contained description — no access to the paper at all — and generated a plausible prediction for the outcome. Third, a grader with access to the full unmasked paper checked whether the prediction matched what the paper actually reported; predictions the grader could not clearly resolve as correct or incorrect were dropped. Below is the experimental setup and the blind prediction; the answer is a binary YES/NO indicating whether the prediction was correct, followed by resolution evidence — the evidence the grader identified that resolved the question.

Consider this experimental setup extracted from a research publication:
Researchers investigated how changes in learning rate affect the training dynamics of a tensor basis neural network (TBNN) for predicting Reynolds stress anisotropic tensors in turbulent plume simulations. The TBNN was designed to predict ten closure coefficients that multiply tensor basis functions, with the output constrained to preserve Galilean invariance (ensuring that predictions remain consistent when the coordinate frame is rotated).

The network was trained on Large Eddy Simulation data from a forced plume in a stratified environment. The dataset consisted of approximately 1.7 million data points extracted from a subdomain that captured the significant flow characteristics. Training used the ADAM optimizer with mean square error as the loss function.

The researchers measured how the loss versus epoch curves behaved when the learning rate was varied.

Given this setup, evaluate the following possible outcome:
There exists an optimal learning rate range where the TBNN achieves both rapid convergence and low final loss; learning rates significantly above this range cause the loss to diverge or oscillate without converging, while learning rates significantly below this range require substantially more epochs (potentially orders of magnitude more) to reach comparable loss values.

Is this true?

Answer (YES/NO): NO